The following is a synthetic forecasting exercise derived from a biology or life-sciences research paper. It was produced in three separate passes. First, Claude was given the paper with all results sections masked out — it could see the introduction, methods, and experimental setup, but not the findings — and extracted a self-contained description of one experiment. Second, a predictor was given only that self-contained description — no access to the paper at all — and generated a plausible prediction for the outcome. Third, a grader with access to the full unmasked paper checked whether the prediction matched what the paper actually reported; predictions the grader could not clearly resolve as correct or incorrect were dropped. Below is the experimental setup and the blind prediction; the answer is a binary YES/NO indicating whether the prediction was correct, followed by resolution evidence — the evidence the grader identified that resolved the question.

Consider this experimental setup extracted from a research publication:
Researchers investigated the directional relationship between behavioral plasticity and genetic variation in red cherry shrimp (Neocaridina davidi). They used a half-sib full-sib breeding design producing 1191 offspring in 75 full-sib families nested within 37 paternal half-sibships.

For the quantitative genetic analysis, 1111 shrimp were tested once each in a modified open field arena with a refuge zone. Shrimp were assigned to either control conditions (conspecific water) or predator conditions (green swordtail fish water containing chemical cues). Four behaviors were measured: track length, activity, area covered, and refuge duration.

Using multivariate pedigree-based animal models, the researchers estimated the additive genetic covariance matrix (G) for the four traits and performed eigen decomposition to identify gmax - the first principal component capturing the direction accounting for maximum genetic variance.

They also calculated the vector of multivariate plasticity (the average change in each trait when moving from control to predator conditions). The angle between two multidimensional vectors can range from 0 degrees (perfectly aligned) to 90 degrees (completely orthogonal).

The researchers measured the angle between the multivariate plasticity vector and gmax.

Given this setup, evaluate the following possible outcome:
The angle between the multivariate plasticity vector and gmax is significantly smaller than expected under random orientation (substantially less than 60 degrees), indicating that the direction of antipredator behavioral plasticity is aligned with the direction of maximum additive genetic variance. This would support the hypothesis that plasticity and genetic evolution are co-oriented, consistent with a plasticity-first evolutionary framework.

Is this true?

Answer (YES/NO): YES